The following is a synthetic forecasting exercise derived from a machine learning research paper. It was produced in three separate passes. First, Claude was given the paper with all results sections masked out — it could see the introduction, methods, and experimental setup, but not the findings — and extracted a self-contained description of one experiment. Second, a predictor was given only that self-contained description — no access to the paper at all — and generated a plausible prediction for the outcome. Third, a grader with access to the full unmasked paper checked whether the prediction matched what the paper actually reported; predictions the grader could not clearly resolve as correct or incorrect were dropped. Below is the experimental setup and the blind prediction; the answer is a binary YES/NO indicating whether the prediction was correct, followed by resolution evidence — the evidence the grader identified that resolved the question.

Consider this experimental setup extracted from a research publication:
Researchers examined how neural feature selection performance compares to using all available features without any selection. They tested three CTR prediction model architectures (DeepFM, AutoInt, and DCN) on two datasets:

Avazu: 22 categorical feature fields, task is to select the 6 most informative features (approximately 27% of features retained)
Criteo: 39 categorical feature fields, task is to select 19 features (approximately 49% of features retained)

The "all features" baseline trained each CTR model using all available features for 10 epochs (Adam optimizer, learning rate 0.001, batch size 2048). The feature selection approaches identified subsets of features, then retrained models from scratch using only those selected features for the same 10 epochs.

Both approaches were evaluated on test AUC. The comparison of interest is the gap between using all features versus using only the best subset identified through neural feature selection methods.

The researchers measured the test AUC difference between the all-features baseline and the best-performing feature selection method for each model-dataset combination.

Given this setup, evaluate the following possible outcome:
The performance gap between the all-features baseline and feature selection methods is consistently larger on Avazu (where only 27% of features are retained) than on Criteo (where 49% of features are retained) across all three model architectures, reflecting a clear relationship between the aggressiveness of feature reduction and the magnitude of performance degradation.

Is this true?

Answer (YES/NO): YES